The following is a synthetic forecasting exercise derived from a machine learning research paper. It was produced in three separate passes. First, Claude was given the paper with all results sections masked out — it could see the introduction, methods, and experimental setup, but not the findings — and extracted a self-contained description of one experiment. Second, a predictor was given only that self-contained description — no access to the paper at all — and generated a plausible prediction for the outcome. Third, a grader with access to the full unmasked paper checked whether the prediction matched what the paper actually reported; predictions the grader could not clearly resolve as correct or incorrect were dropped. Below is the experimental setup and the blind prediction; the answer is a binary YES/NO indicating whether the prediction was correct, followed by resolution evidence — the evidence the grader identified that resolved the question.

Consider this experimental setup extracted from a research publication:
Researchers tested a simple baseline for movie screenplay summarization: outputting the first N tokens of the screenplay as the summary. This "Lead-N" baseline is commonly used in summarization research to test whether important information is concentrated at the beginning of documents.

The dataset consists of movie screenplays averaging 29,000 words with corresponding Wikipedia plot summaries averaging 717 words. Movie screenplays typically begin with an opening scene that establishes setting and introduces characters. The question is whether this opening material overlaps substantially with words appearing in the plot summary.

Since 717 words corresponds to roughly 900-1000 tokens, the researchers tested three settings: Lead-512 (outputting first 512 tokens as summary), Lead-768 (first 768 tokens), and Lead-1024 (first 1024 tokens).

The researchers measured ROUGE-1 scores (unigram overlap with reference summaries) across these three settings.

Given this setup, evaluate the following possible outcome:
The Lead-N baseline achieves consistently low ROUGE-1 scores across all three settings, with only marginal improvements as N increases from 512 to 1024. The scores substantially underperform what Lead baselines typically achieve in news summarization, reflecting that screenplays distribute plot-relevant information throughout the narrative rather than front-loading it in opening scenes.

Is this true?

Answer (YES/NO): NO